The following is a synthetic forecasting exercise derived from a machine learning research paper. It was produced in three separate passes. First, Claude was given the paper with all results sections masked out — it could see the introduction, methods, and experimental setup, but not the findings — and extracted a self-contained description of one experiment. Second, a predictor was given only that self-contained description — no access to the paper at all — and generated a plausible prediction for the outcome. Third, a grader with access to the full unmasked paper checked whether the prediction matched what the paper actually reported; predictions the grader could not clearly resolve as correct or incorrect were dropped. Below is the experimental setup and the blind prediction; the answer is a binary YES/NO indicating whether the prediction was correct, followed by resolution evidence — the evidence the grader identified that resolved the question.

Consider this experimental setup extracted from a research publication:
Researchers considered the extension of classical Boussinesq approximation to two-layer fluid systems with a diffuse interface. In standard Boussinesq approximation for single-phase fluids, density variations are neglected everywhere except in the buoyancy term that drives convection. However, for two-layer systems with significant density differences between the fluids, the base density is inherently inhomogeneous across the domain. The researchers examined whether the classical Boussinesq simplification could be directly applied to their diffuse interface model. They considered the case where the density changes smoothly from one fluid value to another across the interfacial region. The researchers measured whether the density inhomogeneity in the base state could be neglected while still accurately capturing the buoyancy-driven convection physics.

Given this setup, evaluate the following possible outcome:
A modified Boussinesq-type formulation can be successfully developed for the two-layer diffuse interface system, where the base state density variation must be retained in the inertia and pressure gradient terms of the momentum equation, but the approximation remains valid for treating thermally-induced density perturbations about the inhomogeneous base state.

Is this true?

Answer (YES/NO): NO